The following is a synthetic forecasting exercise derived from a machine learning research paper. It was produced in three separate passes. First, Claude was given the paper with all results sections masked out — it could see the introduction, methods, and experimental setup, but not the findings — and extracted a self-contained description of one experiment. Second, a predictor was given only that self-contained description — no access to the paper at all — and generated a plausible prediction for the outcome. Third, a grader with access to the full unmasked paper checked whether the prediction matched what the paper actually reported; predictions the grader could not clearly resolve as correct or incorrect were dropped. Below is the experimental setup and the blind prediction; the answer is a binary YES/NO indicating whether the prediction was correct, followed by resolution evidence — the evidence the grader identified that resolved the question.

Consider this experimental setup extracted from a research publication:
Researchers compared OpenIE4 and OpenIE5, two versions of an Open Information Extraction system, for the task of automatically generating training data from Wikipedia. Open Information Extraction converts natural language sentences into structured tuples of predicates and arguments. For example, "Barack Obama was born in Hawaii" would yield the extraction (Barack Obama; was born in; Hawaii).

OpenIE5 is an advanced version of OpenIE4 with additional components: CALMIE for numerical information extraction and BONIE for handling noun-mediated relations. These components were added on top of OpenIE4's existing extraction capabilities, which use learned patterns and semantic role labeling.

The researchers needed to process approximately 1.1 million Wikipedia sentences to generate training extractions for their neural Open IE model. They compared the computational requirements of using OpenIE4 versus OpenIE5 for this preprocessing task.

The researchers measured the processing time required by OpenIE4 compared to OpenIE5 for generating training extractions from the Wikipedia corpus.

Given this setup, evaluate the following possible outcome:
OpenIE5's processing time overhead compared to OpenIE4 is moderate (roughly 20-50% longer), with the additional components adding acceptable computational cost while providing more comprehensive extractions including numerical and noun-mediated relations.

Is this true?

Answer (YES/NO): NO